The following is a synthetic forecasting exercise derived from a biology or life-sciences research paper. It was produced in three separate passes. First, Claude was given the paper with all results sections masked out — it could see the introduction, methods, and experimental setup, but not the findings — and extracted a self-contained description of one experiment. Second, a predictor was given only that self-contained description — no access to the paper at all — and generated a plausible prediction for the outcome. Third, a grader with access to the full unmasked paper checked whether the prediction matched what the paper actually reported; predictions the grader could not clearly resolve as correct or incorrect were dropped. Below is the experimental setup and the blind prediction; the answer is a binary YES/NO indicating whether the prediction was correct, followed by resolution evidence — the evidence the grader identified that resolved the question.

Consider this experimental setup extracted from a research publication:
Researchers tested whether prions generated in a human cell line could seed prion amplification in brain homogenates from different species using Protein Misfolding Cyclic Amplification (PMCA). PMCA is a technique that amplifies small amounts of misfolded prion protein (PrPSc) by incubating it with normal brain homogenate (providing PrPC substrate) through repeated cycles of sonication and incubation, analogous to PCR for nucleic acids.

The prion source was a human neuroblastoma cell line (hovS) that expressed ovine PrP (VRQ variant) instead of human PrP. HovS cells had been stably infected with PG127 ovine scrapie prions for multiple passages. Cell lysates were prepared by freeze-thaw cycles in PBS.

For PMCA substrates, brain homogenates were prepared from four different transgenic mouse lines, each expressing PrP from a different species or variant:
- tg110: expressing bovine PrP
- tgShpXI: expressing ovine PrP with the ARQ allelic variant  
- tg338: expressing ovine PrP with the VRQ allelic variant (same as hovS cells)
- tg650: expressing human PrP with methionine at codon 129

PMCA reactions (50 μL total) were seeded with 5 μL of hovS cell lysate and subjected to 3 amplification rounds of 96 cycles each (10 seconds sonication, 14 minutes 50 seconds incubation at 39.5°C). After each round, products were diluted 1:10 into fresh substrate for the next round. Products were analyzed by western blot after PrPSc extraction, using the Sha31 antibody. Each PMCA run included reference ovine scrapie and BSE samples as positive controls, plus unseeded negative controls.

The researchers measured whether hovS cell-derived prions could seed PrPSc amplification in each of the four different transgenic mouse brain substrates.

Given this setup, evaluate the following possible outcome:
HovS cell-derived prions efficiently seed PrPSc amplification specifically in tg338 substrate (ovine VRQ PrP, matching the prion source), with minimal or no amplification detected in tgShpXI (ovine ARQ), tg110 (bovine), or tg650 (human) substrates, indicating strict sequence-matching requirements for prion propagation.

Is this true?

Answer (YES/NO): NO